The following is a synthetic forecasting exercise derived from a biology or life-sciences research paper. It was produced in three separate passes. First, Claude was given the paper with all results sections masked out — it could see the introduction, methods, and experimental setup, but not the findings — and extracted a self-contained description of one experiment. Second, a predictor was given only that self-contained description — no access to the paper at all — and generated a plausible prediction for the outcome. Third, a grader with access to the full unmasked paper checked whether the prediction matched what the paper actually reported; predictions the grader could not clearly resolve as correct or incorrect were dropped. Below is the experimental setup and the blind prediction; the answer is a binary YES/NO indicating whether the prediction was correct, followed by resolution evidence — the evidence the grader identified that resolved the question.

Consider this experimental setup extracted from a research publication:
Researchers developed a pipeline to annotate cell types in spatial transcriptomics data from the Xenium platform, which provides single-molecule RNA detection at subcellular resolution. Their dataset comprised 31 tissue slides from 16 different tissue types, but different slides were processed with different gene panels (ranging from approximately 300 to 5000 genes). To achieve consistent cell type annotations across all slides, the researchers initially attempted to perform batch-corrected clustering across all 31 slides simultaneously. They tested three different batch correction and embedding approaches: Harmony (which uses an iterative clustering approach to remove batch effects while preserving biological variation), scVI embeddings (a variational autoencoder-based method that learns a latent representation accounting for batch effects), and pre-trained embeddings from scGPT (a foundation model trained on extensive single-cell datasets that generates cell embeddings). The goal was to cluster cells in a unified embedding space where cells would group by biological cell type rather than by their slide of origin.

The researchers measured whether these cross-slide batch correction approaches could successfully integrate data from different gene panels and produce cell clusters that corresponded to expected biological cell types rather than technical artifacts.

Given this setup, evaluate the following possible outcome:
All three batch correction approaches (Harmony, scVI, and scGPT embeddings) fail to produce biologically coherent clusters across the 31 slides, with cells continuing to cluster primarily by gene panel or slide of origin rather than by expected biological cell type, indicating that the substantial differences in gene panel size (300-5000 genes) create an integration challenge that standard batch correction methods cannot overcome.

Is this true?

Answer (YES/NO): YES